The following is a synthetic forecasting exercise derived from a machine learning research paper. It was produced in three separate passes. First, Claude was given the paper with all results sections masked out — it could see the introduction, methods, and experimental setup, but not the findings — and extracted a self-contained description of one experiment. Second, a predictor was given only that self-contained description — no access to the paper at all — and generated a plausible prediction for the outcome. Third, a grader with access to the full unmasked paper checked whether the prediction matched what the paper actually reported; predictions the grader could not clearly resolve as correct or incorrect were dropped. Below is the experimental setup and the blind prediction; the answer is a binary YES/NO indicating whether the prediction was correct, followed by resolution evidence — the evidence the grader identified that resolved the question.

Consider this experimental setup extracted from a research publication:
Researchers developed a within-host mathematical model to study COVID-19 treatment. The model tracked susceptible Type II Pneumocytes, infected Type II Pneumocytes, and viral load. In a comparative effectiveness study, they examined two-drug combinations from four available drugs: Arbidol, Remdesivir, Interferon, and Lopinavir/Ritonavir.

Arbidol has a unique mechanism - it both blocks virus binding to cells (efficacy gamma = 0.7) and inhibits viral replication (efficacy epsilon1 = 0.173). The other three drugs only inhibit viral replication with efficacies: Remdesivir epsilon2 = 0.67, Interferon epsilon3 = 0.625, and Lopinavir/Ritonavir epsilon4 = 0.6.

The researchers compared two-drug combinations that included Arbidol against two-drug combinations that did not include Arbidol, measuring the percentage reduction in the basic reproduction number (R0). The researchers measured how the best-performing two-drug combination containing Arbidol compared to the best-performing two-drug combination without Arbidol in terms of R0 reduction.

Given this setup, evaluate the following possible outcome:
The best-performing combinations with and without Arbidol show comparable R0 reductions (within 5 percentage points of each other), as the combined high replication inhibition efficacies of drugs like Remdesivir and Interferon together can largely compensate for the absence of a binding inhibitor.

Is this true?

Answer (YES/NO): YES